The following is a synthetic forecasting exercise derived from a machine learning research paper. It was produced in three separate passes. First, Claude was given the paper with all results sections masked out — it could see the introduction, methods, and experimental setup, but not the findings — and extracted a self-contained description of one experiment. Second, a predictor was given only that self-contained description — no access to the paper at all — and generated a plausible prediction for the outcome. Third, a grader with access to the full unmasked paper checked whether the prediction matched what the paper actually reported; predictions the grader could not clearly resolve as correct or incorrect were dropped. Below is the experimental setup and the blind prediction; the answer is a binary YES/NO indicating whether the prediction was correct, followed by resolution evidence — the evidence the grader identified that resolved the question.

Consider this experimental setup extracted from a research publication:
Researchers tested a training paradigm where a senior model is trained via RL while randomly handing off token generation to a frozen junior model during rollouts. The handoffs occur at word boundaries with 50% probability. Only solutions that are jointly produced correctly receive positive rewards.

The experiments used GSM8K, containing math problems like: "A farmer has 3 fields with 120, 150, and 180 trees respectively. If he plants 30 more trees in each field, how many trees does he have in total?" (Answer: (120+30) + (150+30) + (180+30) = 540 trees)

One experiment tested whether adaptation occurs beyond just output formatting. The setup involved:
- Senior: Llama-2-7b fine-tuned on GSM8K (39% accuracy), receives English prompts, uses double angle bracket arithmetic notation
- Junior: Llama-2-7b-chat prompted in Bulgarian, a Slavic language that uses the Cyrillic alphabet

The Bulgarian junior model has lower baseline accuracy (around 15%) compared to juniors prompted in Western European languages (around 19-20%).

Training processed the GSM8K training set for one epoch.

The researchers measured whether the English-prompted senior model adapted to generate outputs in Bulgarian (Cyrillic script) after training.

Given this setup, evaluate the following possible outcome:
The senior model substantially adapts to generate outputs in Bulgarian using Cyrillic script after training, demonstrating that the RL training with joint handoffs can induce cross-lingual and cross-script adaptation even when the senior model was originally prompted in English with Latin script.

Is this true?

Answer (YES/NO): YES